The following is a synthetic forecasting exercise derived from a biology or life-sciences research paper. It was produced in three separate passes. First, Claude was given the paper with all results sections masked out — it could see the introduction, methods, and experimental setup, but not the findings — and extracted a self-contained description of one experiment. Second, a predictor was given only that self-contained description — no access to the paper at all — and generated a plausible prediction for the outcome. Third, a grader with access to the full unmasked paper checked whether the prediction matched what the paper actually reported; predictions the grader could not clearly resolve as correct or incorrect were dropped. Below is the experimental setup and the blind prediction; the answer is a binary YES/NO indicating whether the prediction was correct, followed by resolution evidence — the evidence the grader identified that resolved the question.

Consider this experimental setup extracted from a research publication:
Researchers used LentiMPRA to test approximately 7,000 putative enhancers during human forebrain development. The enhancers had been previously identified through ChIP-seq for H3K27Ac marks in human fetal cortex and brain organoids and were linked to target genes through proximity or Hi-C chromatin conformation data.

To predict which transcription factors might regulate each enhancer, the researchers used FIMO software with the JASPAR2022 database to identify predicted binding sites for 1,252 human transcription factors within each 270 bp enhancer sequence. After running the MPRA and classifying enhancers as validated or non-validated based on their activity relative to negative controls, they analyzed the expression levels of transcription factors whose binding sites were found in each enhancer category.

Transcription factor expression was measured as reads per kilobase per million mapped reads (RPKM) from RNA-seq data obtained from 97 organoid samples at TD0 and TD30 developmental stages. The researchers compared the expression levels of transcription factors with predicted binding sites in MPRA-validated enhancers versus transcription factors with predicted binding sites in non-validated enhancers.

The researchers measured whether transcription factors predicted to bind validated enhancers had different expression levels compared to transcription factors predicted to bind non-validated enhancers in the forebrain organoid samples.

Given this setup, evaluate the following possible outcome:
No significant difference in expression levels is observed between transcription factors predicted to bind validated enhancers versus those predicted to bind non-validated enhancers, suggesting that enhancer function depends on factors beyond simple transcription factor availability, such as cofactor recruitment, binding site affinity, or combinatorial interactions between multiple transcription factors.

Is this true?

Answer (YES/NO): YES